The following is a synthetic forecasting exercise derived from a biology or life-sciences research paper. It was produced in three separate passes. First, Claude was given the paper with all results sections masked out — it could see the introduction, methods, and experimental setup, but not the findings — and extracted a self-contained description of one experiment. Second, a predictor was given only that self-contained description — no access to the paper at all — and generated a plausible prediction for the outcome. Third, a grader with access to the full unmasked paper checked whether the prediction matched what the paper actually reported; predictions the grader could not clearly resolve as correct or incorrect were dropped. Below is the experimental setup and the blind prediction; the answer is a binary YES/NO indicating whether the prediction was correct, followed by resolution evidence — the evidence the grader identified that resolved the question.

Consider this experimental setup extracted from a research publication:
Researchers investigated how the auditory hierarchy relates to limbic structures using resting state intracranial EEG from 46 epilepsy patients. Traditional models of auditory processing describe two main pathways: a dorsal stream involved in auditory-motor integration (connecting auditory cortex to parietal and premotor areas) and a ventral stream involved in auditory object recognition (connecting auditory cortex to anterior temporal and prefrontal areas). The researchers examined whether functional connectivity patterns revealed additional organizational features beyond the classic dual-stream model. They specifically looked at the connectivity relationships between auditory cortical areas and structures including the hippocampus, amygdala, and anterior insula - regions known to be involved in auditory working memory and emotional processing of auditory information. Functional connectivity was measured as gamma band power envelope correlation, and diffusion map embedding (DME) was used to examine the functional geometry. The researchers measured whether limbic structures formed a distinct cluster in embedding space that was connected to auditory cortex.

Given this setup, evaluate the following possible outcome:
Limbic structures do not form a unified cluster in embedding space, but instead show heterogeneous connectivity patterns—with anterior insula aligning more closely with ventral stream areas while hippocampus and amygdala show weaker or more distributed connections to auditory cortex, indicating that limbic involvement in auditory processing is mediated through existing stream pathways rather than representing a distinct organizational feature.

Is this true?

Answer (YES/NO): NO